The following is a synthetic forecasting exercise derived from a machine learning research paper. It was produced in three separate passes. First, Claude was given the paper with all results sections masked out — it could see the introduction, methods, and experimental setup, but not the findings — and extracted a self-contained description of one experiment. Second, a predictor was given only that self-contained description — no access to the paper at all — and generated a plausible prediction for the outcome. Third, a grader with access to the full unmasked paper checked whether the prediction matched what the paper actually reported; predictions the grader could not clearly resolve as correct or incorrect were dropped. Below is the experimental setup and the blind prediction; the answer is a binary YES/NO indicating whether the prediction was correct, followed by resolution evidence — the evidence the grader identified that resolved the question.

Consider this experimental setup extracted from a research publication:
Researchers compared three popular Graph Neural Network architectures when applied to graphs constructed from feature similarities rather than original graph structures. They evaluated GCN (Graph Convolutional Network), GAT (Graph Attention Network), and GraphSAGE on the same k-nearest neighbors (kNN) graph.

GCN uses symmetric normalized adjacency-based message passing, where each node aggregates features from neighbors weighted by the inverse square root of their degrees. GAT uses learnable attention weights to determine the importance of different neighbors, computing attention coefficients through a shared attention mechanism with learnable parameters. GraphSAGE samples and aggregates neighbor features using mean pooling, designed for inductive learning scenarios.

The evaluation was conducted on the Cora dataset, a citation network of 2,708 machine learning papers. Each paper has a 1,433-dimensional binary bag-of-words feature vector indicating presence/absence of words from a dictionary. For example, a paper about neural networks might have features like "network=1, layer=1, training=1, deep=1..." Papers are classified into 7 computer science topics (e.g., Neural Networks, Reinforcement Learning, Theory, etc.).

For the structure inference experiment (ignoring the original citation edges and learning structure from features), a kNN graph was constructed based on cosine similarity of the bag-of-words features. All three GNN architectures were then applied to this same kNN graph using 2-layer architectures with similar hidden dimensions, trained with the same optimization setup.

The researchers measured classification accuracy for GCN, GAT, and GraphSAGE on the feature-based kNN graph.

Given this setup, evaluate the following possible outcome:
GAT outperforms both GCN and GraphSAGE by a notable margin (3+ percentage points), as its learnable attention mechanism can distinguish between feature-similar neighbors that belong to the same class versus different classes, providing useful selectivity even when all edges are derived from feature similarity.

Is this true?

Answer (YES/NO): NO